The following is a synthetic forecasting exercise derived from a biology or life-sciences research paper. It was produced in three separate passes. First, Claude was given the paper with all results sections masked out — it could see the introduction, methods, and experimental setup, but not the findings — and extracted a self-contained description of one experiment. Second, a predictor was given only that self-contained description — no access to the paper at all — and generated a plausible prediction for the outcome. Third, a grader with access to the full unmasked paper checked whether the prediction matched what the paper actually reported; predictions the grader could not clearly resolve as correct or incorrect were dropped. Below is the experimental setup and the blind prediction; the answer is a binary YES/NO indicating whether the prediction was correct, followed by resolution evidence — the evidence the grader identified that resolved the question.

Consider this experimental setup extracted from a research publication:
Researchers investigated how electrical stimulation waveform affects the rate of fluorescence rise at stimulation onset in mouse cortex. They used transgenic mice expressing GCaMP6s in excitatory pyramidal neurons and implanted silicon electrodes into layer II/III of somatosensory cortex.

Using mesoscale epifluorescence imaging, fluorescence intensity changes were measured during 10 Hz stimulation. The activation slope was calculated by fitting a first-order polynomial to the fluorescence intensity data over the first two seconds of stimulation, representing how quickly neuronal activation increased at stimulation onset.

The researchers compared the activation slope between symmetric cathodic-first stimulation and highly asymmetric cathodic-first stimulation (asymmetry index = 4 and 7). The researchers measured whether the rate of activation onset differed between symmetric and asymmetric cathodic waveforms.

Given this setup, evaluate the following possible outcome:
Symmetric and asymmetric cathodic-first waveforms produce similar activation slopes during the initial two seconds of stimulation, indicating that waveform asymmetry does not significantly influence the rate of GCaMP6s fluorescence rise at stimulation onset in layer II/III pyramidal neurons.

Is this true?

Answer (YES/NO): NO